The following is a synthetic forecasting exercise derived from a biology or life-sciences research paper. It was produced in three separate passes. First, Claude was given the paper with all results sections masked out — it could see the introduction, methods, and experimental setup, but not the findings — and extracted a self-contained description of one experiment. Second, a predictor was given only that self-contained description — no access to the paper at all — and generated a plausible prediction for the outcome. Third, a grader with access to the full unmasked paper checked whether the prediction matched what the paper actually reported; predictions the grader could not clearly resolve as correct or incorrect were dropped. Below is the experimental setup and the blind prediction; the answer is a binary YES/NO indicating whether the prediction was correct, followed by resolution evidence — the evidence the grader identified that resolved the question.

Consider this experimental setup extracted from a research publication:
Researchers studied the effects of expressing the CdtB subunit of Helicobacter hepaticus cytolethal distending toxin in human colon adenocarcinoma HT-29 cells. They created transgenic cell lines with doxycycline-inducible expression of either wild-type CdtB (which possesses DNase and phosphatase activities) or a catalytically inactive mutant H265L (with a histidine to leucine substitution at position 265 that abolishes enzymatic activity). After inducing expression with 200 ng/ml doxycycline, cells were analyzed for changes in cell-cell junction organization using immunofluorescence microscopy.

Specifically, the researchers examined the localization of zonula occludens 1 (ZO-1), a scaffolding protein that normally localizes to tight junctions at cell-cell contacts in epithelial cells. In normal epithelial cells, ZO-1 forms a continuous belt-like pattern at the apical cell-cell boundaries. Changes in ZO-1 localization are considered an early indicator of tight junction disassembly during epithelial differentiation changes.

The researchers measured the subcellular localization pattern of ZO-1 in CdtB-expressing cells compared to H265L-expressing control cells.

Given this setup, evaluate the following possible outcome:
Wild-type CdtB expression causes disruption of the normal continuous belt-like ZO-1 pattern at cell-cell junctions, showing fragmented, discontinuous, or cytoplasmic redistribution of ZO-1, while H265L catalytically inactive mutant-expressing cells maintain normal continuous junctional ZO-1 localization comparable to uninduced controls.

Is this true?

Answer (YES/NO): YES